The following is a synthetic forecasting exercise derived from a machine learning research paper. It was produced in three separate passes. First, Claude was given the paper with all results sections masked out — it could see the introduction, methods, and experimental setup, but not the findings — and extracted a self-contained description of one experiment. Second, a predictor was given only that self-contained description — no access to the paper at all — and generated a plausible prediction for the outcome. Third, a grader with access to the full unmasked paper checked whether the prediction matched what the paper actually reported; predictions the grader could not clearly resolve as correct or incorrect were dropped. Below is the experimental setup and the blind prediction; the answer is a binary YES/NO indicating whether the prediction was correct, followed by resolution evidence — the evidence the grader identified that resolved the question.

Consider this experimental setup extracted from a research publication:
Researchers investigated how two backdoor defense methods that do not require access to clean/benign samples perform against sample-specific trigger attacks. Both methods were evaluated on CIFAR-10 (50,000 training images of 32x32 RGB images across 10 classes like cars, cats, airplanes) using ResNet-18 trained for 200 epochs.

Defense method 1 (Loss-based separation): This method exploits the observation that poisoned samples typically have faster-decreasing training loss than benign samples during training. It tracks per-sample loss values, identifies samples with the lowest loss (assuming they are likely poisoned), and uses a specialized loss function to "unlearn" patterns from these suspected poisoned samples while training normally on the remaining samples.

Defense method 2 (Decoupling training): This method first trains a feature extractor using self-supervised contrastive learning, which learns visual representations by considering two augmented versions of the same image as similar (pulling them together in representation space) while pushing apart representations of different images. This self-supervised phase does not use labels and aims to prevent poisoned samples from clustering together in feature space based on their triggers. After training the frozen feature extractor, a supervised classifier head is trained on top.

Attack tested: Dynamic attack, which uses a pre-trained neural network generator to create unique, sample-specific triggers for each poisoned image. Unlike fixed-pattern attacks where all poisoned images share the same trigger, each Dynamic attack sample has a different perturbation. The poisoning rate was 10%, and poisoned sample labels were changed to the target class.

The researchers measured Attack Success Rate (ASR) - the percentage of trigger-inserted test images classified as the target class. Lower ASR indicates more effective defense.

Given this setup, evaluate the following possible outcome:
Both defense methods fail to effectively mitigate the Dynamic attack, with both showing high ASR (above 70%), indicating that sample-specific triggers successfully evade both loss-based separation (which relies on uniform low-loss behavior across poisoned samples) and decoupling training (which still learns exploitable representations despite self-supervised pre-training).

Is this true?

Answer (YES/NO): NO